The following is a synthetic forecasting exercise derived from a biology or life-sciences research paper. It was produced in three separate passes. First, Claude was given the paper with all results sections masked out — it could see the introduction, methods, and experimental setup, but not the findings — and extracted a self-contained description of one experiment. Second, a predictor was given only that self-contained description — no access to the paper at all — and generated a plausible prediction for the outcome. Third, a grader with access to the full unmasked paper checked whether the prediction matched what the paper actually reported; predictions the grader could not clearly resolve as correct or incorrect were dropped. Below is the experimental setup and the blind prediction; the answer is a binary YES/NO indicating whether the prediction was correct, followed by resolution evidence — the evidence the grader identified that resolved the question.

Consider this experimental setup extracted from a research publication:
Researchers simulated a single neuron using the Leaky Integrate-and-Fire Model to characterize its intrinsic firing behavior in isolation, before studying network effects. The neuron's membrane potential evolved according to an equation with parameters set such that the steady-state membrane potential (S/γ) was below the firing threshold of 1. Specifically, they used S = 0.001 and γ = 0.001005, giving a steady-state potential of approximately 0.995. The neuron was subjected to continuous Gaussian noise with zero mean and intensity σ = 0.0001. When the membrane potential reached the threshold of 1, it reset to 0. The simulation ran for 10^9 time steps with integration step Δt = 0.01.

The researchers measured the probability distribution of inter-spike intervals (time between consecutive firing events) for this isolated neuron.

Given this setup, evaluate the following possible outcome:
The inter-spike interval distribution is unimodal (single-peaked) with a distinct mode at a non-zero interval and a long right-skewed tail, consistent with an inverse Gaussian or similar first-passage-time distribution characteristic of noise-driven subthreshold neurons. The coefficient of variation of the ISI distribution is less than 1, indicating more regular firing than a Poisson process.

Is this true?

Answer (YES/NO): NO